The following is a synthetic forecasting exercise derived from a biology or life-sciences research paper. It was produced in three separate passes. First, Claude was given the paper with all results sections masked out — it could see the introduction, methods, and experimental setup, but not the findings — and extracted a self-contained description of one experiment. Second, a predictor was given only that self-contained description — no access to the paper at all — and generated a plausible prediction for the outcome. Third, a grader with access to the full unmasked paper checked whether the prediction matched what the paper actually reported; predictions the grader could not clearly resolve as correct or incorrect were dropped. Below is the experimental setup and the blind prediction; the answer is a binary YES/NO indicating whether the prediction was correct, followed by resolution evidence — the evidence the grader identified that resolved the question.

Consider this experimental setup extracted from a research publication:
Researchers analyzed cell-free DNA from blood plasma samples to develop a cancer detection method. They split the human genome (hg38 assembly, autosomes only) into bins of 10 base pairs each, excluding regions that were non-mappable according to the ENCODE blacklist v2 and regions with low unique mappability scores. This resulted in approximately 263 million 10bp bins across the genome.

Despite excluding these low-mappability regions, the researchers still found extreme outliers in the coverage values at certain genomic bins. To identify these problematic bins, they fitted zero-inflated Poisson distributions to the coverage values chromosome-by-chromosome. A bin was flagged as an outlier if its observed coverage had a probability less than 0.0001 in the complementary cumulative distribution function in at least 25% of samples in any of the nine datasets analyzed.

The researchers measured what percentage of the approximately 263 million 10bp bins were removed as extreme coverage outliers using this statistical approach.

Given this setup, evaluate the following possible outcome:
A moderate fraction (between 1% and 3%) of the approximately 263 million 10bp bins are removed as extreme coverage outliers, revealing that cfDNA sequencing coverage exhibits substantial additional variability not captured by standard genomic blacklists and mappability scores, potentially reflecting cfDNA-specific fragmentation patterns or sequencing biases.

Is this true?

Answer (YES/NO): NO